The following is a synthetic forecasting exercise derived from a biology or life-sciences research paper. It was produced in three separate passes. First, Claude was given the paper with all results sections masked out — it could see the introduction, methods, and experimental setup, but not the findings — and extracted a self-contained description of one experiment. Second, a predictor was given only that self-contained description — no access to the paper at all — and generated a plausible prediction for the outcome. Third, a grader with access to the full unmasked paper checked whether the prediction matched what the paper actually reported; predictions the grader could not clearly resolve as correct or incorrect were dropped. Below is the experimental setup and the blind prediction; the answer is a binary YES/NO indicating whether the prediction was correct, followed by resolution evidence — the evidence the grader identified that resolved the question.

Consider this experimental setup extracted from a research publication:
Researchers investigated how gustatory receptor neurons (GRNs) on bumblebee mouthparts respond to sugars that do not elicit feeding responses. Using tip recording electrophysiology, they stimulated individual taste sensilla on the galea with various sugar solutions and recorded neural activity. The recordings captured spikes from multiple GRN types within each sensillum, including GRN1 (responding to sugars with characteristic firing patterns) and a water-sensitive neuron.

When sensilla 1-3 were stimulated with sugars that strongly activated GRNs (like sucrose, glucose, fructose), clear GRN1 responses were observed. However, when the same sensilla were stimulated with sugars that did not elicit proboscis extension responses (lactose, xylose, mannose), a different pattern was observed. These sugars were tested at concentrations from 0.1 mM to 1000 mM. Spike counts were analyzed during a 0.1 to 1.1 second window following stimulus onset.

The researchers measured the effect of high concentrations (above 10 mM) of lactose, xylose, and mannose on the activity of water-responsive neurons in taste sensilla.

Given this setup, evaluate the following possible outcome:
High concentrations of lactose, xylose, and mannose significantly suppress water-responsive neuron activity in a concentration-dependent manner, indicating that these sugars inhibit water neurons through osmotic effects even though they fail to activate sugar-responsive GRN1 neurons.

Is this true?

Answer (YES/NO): NO